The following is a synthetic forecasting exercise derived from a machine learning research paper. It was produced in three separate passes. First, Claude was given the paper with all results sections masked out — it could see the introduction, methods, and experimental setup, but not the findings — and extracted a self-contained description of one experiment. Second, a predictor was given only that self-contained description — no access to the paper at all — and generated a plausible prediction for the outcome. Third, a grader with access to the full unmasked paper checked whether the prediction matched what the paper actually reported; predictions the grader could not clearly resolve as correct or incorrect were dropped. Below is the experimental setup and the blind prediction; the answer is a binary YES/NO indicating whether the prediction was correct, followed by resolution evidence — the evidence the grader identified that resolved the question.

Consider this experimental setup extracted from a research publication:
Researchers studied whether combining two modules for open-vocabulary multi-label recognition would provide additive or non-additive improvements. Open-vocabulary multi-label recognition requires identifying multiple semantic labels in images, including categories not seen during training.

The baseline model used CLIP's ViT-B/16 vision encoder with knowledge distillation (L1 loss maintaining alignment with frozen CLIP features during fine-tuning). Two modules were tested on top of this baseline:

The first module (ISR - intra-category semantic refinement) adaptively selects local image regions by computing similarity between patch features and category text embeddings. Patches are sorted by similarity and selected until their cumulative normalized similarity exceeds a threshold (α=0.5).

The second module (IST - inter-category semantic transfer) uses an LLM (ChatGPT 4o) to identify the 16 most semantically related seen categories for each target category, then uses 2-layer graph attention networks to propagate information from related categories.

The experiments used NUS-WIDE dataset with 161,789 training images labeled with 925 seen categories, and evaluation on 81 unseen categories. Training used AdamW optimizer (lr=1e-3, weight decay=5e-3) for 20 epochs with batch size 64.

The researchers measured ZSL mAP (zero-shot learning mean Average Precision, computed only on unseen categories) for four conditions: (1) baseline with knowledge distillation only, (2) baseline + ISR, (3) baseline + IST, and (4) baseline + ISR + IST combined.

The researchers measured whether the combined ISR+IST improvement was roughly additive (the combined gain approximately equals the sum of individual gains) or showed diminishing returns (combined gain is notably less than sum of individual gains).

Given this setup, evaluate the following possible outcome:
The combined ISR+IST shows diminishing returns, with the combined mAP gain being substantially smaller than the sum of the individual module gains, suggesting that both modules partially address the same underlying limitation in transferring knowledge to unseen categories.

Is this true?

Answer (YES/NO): YES